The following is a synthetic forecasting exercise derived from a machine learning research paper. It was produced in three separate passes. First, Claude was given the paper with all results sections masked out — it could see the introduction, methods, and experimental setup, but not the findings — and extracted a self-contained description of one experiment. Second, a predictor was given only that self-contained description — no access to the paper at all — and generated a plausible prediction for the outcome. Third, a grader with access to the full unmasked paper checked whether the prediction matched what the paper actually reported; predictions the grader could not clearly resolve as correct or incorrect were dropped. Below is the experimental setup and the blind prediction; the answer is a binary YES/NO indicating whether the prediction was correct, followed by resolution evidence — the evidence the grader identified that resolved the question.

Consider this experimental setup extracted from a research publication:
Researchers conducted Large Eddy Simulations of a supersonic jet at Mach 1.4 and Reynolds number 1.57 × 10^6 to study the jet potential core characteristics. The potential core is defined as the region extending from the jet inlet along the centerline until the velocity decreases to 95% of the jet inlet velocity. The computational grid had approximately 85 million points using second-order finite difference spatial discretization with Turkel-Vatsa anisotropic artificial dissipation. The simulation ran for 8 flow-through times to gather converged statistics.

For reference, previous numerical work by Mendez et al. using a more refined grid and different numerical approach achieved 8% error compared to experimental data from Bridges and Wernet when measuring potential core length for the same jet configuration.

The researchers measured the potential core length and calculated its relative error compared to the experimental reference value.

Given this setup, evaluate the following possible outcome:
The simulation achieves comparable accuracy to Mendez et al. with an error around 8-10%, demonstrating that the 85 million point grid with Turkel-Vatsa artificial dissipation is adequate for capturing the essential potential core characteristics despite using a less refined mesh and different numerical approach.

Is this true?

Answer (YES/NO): NO